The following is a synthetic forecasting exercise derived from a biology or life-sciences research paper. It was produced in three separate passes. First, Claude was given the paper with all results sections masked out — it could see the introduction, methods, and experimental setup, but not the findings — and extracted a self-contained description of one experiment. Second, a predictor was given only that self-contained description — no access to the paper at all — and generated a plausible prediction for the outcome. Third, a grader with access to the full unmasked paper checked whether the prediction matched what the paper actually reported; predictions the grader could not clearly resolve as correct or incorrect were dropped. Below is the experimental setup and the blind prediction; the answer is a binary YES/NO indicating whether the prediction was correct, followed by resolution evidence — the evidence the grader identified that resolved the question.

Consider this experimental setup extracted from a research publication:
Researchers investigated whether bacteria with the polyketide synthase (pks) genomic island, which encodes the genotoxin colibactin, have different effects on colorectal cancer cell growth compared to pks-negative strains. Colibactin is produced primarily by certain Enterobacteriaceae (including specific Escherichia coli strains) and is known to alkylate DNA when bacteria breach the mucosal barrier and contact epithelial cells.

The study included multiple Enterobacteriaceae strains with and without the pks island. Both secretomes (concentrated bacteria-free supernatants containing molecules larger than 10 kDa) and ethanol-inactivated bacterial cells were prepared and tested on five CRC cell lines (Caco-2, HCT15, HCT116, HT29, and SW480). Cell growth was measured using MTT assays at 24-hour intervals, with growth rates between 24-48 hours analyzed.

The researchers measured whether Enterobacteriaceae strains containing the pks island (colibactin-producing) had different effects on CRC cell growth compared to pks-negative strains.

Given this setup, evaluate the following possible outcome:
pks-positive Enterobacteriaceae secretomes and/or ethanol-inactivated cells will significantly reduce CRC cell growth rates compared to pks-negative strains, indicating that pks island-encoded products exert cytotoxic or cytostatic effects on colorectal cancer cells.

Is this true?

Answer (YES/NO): YES